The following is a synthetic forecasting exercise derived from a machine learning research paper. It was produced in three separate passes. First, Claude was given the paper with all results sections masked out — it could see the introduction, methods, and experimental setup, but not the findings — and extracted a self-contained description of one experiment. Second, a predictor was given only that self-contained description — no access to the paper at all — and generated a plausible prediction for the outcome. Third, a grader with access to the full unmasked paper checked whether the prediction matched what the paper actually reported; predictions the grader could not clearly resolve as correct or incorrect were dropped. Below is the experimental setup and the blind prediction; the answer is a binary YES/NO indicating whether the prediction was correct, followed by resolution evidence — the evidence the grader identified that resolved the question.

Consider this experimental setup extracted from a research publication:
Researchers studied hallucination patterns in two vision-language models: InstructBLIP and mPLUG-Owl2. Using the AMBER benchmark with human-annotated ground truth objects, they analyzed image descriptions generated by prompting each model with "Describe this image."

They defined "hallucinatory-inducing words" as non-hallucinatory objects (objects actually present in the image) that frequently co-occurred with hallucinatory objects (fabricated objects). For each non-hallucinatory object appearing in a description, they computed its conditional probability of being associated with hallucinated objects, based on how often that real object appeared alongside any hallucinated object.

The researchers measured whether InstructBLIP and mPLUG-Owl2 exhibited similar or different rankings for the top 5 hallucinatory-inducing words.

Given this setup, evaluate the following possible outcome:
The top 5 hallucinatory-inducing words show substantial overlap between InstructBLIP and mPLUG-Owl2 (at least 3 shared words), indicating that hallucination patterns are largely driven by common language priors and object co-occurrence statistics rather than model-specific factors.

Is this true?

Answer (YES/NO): YES